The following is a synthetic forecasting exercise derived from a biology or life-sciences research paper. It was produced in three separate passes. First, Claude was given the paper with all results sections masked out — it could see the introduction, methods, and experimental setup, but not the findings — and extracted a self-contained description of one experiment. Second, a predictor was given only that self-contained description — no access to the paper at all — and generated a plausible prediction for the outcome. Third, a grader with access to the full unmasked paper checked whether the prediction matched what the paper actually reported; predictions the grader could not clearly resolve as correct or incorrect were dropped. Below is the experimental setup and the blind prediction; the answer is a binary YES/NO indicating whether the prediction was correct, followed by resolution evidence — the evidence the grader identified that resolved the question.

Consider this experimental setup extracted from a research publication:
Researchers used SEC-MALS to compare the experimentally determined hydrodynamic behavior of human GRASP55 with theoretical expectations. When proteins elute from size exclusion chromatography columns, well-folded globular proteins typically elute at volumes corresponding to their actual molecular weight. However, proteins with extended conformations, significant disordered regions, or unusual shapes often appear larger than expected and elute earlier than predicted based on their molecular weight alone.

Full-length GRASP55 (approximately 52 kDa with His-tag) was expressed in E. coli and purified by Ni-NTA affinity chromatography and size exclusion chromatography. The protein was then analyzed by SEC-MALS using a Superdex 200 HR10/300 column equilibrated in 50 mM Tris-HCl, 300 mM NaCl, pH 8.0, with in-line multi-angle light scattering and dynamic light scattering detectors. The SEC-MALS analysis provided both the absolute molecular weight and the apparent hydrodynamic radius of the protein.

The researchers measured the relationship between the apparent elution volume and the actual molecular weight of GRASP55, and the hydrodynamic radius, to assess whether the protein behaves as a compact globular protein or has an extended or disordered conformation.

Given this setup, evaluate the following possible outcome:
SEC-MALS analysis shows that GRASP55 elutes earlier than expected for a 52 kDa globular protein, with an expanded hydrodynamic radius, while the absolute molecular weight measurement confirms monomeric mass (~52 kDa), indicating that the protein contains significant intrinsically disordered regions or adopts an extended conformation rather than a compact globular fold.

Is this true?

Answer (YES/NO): YES